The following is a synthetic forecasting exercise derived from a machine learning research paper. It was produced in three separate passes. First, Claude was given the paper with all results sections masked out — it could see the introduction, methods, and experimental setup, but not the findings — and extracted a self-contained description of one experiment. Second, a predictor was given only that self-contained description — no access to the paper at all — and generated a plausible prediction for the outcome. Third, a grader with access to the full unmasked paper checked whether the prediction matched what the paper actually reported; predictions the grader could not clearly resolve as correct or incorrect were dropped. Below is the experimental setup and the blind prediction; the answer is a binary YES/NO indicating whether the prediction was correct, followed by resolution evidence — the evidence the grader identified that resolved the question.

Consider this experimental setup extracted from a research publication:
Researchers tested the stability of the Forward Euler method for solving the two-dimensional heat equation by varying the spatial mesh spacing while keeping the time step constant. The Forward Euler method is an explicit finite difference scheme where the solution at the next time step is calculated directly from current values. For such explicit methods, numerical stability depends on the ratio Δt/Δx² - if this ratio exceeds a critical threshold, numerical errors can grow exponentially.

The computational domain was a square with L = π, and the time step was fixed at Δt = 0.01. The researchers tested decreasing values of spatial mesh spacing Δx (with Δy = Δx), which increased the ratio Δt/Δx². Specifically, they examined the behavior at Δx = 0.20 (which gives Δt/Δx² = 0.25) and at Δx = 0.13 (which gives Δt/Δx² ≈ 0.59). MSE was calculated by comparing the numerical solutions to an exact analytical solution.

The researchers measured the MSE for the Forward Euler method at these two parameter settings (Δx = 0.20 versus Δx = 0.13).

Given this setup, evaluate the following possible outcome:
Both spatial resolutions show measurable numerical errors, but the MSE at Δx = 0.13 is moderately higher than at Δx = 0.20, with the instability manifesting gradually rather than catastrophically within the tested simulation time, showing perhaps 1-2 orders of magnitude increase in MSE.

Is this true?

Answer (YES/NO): NO